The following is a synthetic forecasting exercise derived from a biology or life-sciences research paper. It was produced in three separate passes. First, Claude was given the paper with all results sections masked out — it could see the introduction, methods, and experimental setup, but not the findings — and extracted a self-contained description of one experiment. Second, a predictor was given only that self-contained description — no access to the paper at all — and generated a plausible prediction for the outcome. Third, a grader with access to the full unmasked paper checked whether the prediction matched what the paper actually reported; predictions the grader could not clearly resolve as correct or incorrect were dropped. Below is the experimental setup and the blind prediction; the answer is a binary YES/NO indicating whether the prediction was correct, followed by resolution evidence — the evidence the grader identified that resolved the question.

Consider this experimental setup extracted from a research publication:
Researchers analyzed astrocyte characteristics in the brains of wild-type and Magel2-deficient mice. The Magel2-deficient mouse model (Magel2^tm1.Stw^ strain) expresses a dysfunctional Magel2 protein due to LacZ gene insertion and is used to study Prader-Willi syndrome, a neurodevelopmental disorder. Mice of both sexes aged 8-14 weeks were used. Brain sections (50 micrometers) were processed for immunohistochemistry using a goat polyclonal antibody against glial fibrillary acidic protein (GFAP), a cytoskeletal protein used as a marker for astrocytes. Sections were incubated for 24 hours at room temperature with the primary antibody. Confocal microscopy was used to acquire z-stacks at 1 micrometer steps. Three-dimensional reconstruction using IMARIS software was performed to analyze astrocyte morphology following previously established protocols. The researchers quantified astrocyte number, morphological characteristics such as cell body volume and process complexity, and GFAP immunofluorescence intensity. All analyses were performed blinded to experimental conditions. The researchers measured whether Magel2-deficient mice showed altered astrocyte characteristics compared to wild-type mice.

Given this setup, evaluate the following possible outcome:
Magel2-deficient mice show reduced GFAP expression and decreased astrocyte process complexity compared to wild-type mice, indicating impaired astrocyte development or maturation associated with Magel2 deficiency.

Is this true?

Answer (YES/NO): NO